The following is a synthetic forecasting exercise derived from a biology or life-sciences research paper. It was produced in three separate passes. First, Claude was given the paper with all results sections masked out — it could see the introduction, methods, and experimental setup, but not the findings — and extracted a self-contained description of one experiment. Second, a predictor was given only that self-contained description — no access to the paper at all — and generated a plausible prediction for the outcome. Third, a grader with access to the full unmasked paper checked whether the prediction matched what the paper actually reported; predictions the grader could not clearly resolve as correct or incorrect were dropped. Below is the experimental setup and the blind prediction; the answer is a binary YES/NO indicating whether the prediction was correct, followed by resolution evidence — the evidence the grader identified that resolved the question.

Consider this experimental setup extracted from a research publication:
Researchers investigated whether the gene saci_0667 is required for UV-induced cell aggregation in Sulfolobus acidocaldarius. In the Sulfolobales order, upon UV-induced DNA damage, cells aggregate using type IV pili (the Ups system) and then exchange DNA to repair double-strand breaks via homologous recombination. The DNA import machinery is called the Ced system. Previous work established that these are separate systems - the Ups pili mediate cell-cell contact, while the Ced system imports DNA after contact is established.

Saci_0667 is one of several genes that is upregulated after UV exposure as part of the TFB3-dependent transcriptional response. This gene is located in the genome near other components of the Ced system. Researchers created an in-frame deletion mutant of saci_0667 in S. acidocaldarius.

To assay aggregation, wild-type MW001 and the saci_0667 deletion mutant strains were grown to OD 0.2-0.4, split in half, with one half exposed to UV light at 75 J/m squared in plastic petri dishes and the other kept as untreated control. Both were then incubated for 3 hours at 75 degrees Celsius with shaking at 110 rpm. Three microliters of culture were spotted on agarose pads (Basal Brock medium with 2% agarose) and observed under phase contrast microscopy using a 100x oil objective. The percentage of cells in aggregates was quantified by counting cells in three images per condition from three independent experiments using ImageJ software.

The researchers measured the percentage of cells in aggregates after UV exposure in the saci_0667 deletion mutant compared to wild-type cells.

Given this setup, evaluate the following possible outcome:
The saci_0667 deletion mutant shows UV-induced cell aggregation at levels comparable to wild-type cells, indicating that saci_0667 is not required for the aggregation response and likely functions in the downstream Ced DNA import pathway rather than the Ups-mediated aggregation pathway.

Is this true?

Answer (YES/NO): YES